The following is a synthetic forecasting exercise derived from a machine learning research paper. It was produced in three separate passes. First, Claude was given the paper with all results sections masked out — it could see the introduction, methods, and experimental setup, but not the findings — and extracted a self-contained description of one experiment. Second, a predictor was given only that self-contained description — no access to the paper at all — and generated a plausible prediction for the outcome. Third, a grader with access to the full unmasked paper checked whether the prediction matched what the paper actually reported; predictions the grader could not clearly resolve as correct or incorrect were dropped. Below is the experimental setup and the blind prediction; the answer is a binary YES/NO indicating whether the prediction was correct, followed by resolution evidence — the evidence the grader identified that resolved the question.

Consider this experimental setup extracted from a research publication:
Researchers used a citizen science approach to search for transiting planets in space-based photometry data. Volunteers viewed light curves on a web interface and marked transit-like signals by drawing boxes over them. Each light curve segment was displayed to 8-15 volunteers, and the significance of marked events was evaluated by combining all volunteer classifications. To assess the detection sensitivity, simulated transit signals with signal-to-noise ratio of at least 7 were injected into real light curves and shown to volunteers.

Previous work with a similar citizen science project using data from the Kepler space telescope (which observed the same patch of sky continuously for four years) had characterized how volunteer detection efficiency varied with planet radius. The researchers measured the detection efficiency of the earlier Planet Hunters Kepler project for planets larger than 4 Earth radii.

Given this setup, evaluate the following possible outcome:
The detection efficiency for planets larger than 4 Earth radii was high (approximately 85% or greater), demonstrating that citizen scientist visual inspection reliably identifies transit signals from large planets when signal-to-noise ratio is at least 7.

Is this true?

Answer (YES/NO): YES